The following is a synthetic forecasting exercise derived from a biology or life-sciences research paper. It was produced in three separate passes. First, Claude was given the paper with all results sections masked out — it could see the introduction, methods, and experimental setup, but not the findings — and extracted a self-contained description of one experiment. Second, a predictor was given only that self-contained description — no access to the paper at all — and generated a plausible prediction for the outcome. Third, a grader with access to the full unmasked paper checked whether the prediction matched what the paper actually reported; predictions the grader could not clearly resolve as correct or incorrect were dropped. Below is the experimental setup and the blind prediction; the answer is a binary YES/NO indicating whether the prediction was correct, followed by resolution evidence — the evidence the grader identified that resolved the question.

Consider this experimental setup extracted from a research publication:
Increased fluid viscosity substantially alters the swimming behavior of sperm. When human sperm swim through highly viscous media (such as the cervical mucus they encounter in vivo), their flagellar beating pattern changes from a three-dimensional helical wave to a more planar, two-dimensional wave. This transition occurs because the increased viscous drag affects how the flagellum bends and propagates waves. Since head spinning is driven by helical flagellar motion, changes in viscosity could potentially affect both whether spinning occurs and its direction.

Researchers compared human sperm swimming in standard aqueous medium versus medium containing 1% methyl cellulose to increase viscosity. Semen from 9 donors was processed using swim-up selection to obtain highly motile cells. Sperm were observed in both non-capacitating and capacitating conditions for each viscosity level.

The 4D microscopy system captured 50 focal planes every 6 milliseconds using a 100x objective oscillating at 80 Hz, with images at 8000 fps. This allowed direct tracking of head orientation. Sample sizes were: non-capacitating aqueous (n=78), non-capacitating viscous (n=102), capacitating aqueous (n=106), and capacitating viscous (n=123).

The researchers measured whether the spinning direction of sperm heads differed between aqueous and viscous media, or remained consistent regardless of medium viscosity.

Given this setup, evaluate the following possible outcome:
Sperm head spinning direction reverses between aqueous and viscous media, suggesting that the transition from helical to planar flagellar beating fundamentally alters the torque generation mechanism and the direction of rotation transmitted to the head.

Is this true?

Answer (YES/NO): NO